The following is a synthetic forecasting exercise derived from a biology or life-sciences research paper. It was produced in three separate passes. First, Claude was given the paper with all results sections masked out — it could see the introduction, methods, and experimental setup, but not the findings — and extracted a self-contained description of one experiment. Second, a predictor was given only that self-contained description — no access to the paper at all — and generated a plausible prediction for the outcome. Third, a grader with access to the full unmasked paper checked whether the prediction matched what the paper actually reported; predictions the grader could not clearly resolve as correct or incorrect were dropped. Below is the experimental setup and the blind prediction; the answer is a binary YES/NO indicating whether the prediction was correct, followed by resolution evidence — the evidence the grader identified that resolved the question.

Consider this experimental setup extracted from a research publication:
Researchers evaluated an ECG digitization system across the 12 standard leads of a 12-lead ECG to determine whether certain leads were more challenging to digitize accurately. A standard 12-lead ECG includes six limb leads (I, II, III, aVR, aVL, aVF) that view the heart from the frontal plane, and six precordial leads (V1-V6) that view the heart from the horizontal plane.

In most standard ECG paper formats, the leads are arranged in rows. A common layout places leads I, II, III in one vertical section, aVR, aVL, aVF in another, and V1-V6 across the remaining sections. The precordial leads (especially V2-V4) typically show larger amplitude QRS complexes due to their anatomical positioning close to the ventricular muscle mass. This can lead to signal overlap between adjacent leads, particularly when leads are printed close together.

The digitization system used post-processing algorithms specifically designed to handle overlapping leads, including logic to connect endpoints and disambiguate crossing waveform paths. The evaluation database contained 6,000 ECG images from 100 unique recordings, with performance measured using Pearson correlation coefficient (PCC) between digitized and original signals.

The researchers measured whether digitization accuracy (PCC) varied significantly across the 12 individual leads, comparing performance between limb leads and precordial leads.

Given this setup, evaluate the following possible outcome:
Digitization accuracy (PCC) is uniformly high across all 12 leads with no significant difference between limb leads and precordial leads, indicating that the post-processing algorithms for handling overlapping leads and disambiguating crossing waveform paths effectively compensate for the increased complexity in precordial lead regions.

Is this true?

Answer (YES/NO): NO